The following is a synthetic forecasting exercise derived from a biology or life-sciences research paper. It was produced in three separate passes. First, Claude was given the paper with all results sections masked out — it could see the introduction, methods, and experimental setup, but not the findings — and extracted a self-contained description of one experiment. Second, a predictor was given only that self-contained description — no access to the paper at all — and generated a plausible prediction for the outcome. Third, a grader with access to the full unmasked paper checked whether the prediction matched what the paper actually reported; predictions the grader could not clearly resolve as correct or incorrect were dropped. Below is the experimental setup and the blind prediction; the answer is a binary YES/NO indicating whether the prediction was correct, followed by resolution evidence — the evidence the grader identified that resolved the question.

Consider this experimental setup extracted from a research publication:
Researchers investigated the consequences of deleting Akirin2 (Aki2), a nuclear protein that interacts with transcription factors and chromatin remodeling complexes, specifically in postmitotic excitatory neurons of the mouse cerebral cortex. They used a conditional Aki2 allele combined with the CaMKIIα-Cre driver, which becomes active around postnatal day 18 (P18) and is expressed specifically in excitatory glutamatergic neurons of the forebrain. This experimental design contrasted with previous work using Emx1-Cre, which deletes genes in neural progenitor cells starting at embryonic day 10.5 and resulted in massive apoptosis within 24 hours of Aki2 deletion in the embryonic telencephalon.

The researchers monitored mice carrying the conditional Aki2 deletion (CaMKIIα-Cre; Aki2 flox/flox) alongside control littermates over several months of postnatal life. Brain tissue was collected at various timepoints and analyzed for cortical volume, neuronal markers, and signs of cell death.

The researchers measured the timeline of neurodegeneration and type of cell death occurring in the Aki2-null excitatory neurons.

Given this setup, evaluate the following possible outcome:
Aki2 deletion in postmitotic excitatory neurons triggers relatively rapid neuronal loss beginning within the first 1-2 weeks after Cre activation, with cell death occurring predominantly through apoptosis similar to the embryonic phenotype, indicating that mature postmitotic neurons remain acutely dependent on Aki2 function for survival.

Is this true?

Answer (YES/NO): NO